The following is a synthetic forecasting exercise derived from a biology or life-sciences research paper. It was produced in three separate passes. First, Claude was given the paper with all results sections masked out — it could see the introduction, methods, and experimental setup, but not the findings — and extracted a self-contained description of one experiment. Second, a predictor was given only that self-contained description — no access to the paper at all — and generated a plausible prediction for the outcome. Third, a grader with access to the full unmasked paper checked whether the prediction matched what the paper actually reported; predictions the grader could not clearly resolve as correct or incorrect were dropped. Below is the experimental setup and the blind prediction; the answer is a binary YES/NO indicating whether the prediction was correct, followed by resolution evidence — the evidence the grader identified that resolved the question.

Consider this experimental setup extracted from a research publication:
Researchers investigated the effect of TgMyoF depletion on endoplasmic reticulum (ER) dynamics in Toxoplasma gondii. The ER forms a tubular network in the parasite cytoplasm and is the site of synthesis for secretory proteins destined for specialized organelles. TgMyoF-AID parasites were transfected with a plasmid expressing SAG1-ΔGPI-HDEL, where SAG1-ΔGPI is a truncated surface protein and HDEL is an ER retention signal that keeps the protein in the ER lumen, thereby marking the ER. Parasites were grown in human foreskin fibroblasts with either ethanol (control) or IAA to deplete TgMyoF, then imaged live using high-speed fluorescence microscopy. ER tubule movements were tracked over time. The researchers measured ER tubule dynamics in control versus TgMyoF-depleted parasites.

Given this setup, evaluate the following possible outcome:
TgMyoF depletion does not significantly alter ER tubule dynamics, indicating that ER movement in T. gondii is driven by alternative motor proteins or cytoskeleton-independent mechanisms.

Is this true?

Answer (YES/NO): NO